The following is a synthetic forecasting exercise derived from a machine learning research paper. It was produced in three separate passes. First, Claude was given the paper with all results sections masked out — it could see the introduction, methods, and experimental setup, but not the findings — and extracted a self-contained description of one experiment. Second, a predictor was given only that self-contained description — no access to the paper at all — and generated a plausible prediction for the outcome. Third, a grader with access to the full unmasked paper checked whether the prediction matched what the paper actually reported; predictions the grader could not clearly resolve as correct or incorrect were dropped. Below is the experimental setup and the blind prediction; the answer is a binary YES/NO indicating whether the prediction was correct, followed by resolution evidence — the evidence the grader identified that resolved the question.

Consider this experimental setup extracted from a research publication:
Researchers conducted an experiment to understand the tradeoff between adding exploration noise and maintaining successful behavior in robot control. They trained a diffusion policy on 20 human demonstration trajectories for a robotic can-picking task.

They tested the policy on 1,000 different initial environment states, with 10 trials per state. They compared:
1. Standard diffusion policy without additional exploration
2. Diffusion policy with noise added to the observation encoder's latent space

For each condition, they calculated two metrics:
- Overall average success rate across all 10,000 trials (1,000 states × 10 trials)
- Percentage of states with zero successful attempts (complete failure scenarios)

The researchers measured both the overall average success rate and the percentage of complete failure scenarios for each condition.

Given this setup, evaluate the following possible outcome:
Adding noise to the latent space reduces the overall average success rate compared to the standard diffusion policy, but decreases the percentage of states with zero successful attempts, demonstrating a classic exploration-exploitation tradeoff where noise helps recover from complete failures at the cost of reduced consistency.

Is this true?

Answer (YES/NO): YES